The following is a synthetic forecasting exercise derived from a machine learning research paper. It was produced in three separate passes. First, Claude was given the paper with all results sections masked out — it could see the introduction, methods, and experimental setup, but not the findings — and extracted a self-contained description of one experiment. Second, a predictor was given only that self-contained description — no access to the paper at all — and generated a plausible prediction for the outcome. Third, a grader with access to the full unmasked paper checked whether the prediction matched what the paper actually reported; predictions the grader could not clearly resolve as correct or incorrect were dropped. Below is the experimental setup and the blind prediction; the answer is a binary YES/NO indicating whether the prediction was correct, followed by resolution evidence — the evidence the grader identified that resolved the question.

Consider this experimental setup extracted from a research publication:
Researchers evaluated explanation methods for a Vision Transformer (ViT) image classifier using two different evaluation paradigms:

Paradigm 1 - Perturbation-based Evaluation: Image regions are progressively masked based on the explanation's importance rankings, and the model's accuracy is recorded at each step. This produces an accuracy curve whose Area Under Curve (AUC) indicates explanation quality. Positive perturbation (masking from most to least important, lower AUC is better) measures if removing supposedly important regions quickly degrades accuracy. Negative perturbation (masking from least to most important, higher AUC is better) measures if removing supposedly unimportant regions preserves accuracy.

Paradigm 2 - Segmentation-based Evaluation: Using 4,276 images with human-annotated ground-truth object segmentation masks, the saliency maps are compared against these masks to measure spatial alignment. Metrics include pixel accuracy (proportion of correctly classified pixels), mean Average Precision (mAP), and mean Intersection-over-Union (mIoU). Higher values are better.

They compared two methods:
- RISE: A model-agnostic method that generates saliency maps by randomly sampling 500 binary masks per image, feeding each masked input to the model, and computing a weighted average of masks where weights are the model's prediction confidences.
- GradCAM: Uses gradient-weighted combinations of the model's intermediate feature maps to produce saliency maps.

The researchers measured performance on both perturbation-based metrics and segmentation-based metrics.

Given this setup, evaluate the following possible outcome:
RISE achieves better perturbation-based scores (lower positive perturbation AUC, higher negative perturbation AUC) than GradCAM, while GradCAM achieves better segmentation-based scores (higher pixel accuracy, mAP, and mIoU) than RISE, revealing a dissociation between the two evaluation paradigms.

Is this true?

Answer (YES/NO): YES